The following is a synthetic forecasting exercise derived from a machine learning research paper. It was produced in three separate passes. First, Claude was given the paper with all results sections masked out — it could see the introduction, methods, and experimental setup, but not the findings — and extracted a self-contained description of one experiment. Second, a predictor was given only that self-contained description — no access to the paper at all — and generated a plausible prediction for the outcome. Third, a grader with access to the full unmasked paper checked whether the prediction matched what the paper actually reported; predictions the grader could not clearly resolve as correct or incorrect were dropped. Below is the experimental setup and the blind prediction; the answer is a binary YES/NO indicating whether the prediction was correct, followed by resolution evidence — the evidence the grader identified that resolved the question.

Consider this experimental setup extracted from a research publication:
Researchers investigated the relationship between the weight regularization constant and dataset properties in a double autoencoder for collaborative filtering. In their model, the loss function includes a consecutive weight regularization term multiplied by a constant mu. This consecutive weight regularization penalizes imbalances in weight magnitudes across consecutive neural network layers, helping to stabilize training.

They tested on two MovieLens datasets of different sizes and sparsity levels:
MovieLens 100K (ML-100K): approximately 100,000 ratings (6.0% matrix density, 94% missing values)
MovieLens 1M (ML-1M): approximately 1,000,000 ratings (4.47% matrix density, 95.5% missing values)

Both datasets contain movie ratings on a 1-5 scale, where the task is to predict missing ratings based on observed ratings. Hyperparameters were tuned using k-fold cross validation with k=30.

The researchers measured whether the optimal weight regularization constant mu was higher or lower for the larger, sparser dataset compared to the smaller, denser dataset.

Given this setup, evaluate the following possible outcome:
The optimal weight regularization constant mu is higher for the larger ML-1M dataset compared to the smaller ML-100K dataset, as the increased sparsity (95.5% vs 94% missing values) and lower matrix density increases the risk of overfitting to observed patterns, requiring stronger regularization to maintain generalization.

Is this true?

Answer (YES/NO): YES